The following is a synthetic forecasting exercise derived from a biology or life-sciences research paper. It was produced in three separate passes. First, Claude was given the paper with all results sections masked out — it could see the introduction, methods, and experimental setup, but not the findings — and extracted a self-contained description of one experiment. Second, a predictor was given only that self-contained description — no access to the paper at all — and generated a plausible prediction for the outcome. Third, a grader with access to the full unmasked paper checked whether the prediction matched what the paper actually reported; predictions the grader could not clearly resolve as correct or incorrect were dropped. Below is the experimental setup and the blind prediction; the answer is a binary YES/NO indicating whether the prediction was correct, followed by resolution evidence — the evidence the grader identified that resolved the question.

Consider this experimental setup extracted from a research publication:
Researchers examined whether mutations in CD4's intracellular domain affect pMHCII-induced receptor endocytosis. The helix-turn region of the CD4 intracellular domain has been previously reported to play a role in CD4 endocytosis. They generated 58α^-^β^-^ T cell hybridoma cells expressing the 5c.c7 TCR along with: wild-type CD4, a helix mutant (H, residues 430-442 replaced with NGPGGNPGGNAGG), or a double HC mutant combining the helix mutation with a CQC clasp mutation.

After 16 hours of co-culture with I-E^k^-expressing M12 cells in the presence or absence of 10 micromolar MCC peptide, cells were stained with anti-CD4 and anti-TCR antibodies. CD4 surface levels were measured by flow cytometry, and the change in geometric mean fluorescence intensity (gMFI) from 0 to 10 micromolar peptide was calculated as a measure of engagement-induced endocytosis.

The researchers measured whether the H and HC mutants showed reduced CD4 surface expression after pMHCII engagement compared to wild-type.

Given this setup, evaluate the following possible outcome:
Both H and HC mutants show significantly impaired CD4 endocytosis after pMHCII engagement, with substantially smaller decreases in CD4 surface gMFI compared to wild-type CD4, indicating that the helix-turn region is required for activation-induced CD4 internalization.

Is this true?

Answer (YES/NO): YES